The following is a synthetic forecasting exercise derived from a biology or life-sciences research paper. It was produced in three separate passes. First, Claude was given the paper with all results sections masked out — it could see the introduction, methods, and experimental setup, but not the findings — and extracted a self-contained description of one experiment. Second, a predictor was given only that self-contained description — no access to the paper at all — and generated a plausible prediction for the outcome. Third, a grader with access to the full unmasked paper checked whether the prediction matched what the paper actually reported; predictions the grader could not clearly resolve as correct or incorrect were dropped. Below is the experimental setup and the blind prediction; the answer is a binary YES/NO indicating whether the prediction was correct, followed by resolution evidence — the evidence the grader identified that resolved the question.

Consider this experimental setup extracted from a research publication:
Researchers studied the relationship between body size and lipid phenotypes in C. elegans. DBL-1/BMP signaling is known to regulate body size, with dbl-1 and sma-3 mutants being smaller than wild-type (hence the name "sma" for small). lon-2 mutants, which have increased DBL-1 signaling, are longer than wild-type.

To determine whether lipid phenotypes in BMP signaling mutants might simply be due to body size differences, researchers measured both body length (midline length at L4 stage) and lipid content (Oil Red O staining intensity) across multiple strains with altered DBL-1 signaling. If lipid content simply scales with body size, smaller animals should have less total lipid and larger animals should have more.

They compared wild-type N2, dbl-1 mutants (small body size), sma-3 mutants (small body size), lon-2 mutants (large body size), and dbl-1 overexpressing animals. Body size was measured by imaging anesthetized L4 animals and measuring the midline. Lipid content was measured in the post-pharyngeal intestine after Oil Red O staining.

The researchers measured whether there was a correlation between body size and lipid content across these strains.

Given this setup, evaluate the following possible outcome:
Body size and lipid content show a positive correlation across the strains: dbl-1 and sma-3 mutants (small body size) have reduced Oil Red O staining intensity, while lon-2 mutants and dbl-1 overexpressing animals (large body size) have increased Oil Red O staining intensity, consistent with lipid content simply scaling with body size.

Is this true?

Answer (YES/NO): NO